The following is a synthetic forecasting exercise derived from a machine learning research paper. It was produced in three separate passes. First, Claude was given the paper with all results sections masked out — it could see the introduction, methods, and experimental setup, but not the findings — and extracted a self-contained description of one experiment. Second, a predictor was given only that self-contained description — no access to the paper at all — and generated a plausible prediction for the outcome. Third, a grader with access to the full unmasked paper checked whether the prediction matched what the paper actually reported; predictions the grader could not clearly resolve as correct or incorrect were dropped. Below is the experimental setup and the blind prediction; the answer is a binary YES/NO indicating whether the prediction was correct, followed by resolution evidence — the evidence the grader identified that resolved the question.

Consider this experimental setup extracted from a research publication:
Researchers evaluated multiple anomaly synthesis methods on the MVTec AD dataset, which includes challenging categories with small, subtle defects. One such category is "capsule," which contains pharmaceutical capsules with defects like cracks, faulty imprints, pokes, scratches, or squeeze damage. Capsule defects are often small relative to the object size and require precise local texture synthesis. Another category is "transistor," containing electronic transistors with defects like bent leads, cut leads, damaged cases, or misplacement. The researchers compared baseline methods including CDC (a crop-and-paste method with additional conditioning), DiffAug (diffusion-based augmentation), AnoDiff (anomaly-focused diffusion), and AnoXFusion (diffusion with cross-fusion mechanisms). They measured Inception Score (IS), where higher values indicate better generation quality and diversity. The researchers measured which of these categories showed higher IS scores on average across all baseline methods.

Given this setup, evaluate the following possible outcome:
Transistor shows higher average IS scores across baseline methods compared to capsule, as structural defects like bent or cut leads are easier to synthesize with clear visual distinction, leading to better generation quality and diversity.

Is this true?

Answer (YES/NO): YES